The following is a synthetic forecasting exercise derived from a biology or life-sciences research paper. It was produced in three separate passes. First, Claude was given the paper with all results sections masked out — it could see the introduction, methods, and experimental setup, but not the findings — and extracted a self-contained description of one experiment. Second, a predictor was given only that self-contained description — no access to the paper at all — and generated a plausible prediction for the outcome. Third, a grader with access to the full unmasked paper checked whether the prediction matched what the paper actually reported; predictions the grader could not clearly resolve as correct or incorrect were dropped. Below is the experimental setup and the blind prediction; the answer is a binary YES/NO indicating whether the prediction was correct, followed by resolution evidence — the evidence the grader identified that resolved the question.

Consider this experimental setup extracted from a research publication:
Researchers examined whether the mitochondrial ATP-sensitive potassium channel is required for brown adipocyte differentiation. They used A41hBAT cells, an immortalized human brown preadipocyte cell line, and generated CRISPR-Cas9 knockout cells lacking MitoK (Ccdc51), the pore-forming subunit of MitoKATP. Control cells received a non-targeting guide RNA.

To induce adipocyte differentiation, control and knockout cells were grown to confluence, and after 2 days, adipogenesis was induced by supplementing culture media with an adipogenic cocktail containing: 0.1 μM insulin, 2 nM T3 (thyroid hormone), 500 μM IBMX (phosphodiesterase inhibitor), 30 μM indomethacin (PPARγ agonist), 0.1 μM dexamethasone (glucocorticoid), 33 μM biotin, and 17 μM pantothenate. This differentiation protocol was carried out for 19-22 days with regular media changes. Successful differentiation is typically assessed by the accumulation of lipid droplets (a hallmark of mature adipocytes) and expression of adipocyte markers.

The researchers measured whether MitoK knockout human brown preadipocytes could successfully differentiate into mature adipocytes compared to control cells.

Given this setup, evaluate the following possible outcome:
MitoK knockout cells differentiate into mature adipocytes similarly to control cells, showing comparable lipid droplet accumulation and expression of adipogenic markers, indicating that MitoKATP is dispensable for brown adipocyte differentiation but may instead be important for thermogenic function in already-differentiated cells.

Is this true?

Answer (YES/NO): NO